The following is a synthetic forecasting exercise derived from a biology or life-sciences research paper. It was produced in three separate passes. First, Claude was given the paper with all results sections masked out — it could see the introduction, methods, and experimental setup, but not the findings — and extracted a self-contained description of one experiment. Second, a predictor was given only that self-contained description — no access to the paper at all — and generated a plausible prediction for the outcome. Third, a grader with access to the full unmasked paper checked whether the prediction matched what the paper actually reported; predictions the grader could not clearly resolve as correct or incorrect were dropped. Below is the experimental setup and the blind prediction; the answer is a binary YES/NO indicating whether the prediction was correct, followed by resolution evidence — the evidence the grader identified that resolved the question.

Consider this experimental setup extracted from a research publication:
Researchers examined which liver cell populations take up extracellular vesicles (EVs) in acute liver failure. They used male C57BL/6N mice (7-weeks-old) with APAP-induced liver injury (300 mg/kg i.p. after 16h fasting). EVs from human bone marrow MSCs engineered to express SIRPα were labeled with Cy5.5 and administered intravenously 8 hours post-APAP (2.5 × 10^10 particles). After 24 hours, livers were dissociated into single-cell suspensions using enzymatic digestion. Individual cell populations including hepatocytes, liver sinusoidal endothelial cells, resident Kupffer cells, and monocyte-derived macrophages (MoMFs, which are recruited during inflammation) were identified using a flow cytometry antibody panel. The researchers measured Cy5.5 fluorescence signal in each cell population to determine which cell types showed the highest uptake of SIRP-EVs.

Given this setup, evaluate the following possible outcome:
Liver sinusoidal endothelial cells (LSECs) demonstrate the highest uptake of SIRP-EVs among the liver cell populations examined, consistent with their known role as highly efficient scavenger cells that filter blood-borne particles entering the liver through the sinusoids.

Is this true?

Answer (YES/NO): NO